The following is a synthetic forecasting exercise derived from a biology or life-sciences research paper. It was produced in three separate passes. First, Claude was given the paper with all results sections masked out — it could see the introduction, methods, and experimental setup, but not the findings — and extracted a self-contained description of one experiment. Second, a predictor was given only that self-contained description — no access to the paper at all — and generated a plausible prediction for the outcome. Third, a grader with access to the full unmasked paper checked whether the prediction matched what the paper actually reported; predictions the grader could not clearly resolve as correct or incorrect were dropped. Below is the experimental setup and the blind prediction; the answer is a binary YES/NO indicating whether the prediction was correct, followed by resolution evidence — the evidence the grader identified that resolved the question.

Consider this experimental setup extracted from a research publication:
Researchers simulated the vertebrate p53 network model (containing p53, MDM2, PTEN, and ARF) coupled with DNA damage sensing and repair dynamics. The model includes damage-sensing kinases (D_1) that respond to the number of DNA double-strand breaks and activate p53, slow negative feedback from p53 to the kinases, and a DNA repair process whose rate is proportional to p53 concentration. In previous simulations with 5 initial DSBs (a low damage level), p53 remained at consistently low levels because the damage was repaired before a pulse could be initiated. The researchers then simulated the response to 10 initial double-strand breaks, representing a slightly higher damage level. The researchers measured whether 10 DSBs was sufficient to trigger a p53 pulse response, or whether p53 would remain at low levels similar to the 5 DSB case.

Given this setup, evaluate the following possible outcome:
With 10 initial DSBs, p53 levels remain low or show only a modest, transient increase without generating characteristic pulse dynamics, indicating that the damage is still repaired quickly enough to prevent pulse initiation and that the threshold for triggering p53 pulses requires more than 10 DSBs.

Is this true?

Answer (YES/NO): NO